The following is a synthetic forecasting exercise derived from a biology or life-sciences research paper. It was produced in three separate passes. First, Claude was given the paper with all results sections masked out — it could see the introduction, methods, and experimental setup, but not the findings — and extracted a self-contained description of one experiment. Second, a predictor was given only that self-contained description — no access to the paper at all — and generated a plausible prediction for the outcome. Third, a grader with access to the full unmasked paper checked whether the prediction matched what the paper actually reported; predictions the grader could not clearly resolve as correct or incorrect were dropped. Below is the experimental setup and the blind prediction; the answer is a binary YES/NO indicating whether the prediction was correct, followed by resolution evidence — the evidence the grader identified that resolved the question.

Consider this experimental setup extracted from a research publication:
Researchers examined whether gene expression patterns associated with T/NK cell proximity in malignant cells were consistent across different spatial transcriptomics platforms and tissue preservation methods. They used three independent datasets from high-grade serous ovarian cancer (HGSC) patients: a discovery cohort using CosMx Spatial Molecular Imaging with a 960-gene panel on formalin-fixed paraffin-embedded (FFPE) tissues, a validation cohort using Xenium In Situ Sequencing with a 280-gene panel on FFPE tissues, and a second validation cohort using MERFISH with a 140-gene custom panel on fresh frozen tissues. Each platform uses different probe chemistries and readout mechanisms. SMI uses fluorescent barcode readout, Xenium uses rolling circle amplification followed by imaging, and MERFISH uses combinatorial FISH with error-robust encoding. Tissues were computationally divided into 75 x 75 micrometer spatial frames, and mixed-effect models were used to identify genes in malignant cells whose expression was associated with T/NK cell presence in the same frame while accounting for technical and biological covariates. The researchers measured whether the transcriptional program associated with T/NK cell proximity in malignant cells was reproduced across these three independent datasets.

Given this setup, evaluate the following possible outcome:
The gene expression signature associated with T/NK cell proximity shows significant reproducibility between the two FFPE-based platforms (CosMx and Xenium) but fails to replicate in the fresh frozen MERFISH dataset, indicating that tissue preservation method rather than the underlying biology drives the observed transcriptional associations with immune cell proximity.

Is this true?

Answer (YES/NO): NO